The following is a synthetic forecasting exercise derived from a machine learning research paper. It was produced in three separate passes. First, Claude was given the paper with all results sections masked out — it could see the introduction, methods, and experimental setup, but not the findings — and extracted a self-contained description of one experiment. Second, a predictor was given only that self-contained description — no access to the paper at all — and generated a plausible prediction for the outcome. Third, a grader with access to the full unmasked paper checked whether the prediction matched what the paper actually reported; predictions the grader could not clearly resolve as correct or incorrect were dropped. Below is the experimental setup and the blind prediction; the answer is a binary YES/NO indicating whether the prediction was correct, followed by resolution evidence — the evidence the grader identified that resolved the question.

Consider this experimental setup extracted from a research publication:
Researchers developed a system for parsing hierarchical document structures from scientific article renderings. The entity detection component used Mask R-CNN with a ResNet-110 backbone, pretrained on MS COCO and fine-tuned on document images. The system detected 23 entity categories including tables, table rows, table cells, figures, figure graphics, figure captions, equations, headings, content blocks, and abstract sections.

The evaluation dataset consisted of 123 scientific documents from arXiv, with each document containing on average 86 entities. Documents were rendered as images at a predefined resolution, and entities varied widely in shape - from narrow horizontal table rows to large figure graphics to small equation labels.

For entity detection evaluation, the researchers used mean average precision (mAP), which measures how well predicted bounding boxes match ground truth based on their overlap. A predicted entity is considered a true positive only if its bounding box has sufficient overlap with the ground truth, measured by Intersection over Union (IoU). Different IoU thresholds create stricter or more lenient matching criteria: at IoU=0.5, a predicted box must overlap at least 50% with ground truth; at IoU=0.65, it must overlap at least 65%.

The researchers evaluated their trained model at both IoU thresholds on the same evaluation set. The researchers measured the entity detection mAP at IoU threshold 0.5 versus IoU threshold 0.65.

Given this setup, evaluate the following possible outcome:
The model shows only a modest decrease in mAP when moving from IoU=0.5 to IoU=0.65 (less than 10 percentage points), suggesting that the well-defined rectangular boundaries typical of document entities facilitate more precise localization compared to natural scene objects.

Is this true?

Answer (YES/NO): NO